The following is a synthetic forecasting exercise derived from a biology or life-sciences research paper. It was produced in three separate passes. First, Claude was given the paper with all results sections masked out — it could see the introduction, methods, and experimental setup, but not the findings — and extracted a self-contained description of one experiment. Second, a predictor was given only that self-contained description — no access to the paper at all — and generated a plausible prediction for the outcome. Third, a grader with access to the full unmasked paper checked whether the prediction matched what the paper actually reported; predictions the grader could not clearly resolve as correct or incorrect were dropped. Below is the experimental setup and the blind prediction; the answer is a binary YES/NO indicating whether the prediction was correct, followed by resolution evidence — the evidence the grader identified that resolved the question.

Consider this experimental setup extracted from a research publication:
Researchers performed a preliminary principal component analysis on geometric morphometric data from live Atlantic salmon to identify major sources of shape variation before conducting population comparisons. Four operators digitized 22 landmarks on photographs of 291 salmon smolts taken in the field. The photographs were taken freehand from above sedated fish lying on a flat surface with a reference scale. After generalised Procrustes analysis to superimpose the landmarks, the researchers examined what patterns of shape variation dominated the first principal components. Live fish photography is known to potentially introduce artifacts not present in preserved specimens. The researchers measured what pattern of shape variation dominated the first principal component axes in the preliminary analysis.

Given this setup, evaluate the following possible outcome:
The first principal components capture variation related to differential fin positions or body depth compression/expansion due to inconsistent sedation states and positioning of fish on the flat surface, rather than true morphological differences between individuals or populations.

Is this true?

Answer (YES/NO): NO